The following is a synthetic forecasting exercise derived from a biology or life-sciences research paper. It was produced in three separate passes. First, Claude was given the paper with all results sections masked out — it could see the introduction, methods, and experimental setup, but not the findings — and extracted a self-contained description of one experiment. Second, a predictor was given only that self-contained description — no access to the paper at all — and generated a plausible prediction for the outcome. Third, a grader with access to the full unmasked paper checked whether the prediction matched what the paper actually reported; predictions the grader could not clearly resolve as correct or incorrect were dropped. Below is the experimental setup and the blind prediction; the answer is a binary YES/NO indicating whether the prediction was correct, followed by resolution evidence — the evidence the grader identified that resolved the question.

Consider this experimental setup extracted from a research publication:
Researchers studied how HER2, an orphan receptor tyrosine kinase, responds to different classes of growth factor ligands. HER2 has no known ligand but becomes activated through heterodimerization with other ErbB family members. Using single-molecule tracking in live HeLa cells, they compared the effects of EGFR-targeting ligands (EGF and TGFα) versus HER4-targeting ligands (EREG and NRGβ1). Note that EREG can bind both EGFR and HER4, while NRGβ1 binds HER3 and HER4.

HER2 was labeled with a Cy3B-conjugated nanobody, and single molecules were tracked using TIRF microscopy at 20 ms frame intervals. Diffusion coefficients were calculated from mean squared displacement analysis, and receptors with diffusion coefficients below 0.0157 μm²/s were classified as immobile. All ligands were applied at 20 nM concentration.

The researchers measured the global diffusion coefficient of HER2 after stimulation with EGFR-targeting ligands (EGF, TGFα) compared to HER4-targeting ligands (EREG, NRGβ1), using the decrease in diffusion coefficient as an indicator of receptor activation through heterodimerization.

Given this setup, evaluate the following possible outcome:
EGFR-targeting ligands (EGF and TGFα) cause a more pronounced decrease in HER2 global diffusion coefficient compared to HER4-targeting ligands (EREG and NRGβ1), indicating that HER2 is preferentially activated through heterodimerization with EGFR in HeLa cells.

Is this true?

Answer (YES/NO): YES